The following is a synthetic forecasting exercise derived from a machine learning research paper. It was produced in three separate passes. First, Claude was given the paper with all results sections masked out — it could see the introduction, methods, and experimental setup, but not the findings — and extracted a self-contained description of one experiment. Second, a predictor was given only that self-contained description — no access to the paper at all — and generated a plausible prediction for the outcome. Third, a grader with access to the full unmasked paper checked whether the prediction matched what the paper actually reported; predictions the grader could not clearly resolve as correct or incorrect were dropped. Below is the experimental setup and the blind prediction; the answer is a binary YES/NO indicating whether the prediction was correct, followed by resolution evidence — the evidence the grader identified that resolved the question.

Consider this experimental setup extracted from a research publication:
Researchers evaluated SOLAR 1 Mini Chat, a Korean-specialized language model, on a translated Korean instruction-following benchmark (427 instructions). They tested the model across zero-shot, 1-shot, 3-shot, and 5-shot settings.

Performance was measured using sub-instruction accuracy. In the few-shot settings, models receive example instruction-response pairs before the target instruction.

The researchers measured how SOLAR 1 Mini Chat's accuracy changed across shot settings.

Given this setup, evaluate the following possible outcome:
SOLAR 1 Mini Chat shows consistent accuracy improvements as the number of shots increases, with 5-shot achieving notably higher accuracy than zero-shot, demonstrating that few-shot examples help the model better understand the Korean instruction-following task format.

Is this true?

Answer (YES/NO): YES